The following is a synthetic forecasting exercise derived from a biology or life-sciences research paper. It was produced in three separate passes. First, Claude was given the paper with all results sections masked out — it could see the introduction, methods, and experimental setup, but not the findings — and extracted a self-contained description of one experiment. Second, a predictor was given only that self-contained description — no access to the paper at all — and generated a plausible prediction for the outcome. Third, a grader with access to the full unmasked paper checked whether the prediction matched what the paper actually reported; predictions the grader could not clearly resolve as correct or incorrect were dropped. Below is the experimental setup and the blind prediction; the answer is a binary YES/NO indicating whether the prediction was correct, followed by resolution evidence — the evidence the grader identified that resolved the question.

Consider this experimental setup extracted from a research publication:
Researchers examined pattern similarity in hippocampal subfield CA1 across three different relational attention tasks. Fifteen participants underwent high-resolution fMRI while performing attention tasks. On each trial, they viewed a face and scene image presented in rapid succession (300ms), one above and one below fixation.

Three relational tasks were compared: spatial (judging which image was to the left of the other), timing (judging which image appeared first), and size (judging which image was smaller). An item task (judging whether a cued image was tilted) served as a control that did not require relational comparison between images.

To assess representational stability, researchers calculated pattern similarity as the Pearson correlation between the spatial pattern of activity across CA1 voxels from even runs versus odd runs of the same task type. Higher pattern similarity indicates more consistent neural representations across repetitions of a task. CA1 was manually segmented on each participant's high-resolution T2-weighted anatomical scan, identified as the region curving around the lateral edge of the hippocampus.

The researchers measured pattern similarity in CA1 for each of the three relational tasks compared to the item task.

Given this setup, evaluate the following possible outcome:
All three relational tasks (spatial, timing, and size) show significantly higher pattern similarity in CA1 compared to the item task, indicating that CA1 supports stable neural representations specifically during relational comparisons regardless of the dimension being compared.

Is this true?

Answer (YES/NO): NO